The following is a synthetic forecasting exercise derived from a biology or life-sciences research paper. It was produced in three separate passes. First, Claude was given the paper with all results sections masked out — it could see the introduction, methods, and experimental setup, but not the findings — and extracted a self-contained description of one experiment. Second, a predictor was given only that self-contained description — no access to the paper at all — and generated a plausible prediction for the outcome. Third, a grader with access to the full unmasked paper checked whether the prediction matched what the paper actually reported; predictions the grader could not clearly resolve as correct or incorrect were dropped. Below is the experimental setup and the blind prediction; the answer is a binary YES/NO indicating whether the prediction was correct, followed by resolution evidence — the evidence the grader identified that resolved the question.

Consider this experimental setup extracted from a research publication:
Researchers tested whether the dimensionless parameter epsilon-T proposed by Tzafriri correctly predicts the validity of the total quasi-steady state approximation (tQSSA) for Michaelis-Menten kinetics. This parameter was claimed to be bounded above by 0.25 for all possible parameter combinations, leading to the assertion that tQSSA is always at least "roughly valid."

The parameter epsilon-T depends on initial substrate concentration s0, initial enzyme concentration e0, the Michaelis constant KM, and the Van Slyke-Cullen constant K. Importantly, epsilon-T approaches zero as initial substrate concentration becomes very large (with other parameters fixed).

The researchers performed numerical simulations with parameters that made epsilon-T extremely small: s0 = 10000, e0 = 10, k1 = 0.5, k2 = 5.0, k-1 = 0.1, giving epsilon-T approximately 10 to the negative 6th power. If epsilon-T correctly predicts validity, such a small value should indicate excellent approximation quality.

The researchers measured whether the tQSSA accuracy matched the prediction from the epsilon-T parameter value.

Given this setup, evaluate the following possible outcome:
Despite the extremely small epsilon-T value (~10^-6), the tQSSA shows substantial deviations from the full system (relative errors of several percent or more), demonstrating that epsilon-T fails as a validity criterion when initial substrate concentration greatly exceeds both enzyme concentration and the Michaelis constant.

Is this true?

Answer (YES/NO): YES